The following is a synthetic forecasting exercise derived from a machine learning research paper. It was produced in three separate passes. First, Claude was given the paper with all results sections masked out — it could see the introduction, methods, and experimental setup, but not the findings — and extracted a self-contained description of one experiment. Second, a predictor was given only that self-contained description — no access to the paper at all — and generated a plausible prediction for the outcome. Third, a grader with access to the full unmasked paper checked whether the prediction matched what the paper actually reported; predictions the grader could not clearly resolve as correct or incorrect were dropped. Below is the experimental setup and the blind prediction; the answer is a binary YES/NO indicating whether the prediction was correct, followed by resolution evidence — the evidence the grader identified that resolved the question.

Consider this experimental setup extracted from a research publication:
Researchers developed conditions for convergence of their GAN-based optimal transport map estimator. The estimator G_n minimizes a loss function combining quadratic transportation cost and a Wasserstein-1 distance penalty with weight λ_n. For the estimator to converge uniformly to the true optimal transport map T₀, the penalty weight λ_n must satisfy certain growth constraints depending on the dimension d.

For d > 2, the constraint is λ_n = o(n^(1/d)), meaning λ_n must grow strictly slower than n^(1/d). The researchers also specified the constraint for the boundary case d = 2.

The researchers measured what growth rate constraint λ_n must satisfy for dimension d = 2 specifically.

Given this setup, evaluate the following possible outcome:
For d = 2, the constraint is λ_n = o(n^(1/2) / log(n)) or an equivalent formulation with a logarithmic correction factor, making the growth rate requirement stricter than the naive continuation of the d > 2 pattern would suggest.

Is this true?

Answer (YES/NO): YES